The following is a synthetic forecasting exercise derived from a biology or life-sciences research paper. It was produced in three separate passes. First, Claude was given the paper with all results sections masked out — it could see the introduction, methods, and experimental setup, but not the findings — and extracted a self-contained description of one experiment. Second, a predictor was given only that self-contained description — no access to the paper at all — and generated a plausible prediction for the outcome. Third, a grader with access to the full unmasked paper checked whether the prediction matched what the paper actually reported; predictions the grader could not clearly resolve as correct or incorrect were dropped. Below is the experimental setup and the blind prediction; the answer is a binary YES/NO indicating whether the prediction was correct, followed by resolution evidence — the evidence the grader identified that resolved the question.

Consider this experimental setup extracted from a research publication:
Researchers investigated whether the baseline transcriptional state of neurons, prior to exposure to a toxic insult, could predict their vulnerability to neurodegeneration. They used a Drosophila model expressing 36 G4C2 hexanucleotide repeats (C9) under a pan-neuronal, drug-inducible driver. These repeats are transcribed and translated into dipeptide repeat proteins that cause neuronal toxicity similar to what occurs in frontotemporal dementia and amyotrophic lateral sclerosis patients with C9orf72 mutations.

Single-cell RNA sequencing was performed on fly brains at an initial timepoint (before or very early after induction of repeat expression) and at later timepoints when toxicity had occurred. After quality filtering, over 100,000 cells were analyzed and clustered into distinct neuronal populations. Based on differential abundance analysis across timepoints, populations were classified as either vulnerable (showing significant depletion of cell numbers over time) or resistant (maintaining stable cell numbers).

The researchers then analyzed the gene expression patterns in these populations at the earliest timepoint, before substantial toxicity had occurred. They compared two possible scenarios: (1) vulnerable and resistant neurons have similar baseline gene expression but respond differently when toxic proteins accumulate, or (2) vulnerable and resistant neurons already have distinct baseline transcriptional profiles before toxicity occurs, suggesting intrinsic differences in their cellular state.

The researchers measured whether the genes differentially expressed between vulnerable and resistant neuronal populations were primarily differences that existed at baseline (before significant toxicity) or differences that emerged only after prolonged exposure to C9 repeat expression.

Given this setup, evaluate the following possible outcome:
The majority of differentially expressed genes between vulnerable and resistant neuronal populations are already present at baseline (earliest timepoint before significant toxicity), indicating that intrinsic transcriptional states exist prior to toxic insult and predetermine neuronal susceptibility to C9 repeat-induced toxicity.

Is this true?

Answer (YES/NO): YES